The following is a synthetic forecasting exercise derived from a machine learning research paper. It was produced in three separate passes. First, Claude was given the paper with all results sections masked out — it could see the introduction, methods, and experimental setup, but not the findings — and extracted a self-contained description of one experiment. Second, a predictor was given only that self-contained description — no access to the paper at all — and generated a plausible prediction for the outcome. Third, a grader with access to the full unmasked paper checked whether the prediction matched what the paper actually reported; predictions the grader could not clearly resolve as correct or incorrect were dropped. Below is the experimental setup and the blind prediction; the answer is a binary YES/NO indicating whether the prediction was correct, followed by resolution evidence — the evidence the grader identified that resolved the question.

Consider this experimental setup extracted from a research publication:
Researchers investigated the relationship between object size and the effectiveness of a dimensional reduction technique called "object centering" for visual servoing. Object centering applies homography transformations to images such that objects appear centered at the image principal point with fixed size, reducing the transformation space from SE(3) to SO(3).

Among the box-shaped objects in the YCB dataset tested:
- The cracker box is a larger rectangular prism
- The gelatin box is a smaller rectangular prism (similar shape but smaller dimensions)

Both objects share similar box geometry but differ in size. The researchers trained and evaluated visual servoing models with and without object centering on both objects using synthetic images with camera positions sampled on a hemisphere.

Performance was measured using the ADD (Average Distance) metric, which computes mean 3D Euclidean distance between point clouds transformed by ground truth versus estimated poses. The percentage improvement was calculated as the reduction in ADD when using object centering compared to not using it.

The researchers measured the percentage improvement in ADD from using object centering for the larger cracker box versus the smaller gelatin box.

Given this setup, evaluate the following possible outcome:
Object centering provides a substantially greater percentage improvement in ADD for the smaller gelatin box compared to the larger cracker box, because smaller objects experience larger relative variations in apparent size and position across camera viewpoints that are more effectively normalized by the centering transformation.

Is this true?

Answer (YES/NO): YES